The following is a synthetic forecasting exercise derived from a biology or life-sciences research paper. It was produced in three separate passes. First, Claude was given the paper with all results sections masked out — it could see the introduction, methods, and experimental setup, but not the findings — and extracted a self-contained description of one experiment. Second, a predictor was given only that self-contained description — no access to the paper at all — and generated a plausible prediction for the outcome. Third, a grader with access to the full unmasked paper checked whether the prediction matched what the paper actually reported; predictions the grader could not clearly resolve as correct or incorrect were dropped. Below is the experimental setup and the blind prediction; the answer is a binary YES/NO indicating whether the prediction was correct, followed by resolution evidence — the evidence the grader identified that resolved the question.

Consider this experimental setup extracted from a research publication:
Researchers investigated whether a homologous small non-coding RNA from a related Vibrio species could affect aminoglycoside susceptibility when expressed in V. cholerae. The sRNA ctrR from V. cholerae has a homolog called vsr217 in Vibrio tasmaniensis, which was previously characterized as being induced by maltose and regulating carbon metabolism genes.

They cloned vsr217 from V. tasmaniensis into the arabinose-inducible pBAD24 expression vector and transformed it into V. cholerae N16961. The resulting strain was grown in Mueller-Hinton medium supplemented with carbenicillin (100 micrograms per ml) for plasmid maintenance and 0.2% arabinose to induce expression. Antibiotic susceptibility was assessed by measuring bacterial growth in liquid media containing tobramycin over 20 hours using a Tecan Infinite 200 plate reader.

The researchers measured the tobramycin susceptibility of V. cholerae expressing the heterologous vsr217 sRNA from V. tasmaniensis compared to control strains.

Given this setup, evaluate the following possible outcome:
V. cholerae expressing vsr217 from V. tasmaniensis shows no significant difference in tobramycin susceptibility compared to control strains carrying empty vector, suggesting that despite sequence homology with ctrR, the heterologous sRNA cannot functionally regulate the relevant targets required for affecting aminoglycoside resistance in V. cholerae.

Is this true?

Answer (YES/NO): YES